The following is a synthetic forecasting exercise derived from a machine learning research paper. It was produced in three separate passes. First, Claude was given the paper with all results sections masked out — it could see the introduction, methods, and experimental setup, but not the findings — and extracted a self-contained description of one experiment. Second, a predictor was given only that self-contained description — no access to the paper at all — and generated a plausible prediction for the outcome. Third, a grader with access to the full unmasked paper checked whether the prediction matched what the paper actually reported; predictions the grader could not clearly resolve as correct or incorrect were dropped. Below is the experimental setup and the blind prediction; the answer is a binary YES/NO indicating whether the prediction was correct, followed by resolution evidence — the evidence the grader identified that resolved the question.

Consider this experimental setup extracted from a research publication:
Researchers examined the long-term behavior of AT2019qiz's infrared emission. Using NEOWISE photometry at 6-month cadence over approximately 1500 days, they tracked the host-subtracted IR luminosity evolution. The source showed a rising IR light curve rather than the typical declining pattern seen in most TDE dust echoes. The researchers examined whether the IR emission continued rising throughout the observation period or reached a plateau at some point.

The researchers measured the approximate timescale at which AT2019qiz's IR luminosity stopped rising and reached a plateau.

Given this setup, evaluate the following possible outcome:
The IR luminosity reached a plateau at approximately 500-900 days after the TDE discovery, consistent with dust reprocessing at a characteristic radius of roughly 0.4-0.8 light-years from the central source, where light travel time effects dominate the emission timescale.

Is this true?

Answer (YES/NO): NO